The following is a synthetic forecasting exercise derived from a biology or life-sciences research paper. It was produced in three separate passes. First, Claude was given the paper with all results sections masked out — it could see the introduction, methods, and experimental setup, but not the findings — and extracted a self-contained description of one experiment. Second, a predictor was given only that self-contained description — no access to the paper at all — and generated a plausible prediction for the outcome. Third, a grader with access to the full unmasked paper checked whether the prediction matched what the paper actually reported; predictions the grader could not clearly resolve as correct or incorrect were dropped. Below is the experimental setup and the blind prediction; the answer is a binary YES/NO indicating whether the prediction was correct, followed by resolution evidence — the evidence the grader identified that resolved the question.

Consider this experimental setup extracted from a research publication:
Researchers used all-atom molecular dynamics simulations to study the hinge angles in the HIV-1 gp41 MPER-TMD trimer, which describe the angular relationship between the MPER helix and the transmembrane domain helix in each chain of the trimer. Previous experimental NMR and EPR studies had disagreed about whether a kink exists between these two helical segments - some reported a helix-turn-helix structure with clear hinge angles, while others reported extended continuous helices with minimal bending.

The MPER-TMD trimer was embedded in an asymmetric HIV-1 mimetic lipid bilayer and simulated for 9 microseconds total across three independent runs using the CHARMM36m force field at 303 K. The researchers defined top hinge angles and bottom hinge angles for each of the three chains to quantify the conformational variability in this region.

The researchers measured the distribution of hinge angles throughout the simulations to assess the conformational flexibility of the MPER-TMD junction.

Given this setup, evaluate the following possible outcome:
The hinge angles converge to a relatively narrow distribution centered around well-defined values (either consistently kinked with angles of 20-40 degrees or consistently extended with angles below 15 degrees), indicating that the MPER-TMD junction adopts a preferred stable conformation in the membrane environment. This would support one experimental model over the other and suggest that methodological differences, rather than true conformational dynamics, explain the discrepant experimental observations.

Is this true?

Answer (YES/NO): NO